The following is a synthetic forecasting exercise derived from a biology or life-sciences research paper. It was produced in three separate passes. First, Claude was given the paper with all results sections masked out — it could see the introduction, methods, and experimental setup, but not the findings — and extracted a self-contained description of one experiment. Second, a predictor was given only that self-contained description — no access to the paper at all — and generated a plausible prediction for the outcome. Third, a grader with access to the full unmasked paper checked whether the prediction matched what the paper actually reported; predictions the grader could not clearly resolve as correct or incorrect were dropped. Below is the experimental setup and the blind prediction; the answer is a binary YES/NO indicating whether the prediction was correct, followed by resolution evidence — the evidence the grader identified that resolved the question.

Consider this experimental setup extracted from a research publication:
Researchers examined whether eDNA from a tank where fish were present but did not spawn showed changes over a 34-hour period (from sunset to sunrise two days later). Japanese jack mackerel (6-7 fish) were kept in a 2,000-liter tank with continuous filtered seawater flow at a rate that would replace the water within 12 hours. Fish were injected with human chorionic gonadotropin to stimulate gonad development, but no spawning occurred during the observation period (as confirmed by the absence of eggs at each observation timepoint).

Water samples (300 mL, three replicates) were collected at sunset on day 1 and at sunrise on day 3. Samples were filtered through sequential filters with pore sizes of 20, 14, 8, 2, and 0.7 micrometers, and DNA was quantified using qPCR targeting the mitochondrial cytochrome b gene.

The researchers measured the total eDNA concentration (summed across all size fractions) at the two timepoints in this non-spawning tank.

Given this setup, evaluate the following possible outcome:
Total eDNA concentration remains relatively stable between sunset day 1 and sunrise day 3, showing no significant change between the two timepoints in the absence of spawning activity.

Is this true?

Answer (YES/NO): NO